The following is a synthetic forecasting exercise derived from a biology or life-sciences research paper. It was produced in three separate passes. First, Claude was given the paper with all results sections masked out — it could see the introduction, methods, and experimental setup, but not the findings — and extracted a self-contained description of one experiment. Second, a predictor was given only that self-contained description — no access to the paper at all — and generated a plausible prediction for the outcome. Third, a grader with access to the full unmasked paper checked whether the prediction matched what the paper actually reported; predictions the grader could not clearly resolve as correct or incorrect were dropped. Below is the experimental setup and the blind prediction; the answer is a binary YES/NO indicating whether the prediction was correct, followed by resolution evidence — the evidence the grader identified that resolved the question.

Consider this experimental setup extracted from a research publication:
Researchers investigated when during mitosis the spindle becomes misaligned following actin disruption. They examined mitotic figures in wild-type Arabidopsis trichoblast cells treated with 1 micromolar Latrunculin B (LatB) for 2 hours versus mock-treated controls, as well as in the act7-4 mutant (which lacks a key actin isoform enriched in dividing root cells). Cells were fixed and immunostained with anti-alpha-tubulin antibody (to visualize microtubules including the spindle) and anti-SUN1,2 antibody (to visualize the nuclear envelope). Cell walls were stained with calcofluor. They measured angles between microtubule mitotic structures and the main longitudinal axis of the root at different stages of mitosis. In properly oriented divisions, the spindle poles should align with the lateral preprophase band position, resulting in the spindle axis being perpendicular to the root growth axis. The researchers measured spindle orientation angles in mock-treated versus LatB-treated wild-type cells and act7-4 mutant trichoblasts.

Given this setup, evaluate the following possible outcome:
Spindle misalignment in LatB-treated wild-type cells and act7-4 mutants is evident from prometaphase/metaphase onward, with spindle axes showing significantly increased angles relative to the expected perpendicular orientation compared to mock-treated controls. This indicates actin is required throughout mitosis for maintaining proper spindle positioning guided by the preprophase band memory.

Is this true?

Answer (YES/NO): YES